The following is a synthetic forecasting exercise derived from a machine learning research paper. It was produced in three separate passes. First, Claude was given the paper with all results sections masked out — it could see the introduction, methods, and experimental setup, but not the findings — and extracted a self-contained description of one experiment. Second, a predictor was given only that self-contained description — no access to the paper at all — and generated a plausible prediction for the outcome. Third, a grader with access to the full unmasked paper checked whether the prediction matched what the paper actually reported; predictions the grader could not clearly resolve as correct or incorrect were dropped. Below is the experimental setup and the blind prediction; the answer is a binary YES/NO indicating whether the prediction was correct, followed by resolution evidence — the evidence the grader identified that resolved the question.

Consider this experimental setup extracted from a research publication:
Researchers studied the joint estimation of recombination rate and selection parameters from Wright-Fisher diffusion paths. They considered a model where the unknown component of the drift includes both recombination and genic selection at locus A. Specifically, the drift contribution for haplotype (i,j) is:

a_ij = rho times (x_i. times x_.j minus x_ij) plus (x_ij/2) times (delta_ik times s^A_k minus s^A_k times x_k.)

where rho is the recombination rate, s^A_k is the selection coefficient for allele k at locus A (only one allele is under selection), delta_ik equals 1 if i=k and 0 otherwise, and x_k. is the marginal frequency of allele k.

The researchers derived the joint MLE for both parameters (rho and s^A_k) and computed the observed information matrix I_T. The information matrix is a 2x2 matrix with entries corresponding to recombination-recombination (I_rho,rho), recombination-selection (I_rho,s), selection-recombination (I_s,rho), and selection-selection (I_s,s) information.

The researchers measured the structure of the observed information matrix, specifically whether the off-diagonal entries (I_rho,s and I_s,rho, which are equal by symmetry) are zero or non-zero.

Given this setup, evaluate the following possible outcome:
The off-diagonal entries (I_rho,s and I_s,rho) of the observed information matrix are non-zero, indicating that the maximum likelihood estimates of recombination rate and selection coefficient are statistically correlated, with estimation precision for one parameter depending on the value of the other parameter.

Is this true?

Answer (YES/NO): NO